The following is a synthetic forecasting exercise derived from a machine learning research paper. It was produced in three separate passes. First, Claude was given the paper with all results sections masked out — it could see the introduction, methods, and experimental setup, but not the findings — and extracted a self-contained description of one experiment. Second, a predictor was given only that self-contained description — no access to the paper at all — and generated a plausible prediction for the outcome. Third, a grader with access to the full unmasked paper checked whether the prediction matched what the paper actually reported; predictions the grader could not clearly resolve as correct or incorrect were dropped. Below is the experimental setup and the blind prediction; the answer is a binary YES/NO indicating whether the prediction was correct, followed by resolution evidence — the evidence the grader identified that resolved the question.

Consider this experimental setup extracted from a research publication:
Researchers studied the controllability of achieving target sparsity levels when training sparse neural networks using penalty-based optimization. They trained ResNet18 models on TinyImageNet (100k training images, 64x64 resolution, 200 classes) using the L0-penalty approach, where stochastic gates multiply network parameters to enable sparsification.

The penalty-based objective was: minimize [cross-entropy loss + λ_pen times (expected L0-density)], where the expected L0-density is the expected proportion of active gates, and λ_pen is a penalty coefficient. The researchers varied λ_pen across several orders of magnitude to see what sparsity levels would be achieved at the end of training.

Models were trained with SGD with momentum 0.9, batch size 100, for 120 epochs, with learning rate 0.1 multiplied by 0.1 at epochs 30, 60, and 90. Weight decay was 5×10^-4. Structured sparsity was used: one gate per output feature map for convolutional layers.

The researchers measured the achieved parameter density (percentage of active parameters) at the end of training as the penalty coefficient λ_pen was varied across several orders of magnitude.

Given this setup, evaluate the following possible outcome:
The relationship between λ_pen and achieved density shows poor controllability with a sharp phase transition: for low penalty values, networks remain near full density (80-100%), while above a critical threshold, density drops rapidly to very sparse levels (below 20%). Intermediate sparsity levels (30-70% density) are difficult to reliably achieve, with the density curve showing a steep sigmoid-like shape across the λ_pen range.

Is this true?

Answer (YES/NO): NO